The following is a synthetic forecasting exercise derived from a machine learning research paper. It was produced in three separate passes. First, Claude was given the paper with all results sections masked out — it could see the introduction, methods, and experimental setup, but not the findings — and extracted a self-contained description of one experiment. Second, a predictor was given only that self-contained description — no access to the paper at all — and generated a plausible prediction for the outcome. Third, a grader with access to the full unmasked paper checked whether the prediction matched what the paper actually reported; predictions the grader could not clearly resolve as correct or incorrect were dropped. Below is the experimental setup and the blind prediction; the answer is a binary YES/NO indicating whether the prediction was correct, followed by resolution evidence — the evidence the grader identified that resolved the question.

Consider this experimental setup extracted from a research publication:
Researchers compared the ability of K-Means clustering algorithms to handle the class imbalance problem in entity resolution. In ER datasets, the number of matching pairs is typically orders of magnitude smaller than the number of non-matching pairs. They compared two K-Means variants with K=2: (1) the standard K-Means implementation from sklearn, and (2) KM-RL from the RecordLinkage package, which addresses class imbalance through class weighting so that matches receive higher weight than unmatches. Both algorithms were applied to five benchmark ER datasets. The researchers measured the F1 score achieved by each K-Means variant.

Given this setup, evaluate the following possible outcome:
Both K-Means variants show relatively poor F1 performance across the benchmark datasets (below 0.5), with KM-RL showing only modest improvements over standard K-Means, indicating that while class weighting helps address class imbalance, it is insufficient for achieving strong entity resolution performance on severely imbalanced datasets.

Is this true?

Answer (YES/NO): NO